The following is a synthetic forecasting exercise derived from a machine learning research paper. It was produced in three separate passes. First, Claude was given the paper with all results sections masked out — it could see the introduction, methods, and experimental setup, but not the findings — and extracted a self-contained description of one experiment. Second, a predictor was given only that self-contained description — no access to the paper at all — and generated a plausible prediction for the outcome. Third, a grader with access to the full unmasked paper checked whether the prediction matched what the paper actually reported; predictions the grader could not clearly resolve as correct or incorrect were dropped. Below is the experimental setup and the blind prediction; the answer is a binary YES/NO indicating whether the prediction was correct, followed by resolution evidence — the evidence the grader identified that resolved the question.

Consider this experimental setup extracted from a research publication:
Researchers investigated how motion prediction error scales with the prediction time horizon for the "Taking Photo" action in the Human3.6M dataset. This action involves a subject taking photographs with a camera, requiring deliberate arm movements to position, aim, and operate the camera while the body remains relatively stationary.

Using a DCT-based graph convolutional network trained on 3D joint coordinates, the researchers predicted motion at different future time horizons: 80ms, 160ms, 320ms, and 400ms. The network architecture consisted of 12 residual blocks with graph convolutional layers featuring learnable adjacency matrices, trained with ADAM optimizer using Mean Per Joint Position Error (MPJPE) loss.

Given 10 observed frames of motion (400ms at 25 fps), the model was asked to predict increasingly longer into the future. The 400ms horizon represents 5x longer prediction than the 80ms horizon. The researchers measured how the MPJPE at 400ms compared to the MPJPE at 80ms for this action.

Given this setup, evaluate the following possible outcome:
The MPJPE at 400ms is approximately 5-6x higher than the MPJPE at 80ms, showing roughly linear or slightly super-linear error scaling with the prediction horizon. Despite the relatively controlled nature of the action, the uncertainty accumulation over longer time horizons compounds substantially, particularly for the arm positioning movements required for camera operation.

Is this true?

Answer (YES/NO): NO